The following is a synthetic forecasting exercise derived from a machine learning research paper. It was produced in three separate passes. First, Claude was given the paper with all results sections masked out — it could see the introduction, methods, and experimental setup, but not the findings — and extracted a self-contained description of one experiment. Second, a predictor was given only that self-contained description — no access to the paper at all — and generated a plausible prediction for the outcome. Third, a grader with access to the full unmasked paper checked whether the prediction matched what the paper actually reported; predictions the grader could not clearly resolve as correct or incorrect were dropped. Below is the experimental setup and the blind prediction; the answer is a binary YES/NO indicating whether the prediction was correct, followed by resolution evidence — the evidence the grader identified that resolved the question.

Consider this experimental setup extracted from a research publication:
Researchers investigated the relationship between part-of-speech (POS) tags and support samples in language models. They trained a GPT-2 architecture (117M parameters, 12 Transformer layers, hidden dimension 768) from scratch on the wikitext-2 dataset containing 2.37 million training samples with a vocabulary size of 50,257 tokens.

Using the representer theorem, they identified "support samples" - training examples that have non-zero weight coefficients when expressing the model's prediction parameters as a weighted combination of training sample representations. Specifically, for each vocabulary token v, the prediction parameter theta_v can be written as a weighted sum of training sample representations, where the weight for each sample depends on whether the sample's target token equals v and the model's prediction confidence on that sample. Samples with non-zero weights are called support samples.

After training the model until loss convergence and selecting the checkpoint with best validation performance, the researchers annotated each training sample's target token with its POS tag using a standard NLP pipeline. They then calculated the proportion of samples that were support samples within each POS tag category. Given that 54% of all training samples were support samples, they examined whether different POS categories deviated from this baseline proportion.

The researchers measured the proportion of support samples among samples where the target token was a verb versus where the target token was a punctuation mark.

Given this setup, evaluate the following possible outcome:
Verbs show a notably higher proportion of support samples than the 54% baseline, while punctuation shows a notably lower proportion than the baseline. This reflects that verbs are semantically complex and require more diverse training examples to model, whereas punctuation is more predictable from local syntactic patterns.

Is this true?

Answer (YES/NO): YES